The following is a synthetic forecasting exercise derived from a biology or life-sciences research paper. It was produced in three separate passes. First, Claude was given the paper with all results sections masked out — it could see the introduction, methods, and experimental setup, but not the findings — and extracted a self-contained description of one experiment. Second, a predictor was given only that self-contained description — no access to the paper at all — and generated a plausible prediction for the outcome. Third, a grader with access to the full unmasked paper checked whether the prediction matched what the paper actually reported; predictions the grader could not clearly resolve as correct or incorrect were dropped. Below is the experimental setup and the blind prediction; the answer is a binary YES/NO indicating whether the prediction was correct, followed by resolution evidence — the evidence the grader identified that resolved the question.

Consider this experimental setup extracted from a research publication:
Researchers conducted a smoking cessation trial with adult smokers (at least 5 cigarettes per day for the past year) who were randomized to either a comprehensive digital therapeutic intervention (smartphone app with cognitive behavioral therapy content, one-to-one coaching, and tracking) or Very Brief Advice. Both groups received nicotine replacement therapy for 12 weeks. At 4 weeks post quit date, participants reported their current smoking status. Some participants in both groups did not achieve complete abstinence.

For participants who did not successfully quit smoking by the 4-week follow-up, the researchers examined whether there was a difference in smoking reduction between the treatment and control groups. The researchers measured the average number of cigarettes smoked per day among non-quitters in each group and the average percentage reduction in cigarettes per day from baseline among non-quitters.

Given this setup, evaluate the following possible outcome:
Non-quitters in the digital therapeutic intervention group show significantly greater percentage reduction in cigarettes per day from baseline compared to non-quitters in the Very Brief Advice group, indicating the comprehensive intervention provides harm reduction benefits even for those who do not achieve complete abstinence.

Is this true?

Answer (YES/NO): NO